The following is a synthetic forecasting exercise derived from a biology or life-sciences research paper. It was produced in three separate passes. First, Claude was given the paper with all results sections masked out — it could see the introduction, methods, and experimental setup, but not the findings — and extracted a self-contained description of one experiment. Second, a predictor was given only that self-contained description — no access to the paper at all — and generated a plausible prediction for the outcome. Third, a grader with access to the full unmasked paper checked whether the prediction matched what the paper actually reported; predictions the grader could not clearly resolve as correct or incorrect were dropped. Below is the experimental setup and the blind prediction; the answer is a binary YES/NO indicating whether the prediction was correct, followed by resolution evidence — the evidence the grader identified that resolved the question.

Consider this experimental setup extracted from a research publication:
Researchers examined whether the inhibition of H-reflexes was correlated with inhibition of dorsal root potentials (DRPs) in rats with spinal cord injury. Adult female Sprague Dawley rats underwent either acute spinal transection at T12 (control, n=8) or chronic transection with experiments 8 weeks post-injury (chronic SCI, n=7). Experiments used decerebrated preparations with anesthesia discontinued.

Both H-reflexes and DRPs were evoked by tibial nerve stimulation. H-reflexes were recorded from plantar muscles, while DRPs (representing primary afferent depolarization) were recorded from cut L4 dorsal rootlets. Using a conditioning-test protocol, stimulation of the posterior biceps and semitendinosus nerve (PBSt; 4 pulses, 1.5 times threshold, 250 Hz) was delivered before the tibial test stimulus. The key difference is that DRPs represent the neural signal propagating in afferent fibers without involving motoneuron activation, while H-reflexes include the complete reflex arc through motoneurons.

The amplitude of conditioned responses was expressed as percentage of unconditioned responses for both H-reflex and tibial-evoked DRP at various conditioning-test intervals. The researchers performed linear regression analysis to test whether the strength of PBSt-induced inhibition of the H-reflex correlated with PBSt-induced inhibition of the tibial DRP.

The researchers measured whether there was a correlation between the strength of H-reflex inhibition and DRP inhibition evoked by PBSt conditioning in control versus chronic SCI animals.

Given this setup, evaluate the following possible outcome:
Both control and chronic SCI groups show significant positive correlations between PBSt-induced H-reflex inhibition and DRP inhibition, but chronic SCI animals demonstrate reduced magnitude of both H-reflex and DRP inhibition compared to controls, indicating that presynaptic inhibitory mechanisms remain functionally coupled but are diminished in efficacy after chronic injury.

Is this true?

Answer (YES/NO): NO